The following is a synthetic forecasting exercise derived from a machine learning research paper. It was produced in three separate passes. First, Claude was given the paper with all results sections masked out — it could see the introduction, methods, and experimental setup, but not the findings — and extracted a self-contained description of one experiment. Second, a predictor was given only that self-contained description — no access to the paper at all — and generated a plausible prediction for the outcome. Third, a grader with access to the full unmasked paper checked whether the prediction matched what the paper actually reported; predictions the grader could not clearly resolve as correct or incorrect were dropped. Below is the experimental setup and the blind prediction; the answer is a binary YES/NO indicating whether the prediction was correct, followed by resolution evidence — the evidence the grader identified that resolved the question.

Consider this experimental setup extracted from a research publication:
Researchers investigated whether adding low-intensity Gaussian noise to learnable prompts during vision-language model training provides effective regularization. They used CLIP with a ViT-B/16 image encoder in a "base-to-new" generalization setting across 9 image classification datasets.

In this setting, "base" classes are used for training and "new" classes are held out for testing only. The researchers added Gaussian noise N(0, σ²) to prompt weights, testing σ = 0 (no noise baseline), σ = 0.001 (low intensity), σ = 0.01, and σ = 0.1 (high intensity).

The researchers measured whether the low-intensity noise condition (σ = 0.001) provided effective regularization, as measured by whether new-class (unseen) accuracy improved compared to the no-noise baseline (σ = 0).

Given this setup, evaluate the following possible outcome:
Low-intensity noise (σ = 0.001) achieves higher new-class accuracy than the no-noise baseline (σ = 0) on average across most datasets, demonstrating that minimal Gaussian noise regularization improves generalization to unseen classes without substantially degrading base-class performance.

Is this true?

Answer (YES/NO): NO